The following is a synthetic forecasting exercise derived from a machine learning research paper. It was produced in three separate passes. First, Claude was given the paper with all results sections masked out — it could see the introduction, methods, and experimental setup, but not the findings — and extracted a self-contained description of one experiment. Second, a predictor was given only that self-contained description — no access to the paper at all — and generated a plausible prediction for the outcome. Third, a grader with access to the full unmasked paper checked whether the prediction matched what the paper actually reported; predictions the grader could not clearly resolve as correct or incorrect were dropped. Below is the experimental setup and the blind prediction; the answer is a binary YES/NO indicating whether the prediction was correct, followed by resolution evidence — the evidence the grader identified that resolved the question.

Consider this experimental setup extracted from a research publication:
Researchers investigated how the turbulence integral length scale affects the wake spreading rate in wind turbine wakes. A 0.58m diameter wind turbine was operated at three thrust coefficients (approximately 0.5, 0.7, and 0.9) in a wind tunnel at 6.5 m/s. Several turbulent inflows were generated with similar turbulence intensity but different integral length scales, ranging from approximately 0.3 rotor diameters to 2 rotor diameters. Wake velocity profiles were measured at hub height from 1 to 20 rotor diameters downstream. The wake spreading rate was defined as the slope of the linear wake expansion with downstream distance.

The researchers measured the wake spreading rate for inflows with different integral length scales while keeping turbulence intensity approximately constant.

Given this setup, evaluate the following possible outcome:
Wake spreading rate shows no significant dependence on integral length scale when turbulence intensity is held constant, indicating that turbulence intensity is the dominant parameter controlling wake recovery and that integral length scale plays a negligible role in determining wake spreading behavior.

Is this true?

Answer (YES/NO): NO